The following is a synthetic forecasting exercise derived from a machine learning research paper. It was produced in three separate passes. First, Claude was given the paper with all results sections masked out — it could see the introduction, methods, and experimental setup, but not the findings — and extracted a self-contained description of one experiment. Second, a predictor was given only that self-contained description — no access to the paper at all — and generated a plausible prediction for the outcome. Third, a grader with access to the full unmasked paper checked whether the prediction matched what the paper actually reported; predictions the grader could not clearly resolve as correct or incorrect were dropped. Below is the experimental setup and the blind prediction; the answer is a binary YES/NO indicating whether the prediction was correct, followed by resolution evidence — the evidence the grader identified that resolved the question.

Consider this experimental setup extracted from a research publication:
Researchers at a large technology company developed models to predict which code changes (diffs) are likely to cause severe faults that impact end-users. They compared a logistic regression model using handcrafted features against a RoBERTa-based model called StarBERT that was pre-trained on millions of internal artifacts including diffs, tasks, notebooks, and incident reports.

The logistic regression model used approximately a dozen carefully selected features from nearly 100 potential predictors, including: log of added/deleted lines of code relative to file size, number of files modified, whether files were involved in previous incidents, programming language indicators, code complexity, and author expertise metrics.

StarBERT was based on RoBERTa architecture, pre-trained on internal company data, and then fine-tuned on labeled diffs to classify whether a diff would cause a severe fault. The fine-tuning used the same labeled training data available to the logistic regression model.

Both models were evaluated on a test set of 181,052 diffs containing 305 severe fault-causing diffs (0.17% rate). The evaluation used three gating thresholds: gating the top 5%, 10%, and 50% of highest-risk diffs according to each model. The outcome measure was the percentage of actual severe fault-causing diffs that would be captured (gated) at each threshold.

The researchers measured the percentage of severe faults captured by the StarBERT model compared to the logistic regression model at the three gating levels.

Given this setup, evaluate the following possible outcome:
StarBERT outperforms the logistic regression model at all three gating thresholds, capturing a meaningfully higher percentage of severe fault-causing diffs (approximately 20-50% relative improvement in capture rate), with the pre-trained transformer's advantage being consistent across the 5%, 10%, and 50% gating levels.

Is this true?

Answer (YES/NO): NO